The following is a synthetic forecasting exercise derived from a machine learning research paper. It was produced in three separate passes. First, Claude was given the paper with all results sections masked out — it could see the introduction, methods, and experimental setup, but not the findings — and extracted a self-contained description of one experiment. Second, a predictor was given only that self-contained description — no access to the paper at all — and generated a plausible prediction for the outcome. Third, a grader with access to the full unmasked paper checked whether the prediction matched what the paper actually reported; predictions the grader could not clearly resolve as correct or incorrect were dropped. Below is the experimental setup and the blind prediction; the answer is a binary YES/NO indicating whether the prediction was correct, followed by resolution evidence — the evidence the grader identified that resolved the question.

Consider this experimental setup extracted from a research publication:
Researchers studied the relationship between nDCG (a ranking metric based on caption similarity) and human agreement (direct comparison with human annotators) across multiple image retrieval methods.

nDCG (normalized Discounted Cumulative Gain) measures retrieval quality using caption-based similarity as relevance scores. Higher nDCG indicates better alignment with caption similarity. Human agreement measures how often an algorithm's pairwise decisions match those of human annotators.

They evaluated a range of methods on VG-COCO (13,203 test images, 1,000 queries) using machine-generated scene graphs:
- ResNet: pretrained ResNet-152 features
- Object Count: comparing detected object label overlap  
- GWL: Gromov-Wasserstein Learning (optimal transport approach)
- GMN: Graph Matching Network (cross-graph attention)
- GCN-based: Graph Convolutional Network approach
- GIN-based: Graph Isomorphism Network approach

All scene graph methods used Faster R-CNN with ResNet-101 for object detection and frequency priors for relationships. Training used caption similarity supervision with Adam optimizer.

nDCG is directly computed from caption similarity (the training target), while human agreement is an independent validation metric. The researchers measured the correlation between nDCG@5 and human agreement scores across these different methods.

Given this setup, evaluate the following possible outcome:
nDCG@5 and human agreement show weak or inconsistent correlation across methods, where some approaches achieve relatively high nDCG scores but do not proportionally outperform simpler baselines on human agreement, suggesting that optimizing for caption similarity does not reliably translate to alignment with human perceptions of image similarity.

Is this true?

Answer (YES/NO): NO